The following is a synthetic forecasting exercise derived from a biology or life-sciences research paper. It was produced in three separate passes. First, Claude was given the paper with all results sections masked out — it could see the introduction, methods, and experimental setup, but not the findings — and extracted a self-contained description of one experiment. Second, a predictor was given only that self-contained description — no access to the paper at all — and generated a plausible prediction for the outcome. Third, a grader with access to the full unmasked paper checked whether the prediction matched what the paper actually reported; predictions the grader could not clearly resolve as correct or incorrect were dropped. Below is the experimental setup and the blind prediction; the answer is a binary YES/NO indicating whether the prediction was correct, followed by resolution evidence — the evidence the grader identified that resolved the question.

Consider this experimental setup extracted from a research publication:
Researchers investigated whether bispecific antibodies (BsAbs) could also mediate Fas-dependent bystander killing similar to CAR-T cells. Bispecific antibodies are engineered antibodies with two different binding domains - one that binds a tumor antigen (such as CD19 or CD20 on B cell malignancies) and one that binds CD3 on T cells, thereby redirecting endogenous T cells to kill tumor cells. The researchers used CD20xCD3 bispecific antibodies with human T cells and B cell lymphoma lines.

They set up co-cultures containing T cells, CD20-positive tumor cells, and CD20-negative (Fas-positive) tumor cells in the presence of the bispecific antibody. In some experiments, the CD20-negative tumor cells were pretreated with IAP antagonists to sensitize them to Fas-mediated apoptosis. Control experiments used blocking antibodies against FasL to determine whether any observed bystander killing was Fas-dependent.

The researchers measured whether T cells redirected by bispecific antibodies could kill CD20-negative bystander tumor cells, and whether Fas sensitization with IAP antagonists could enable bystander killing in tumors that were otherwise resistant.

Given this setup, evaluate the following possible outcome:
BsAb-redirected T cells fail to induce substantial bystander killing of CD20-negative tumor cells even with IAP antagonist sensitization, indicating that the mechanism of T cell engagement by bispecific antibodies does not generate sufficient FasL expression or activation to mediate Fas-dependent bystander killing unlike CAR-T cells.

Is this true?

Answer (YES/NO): NO